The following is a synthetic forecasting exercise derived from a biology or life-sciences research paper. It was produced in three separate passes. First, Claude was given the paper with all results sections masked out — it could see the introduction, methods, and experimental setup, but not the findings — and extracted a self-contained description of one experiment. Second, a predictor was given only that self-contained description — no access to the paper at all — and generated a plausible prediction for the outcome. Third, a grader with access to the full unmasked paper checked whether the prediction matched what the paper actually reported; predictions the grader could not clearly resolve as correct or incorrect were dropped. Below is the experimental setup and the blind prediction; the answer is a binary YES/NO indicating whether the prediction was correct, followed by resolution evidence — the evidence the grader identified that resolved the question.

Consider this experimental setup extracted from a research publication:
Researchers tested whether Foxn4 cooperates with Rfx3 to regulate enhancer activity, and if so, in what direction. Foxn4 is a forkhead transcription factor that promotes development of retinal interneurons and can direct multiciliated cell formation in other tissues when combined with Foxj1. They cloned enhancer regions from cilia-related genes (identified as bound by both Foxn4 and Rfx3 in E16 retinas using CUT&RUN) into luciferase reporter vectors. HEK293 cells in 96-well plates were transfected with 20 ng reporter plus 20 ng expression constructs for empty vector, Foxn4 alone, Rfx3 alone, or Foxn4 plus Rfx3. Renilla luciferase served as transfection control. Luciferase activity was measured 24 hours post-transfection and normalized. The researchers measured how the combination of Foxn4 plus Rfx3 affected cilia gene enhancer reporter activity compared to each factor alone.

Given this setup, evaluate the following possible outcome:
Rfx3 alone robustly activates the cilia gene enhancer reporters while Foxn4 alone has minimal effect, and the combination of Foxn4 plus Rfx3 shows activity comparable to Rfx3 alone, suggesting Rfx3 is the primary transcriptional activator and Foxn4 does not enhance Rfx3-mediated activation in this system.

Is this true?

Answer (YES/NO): NO